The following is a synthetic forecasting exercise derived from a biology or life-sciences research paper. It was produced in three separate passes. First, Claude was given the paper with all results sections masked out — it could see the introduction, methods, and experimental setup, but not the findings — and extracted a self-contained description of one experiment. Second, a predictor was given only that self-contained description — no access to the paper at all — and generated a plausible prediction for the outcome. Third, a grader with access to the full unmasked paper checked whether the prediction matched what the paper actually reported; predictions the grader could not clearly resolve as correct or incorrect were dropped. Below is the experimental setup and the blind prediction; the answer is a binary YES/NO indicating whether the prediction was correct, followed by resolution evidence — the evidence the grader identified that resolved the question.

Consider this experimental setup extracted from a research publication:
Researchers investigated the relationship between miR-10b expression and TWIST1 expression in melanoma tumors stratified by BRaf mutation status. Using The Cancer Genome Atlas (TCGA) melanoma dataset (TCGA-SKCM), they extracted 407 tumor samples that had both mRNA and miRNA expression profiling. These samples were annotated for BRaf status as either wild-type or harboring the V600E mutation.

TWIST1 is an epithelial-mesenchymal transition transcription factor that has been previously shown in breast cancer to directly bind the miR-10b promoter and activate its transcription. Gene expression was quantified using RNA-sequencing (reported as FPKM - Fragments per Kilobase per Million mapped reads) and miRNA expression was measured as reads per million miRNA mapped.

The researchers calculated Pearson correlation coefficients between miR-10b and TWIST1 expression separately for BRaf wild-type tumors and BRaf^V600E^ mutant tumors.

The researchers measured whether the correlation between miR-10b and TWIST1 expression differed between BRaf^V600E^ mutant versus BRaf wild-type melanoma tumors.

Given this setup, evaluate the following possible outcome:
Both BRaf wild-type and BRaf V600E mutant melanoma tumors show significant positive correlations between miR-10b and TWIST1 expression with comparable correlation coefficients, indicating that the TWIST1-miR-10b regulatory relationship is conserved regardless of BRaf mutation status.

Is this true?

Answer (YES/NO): NO